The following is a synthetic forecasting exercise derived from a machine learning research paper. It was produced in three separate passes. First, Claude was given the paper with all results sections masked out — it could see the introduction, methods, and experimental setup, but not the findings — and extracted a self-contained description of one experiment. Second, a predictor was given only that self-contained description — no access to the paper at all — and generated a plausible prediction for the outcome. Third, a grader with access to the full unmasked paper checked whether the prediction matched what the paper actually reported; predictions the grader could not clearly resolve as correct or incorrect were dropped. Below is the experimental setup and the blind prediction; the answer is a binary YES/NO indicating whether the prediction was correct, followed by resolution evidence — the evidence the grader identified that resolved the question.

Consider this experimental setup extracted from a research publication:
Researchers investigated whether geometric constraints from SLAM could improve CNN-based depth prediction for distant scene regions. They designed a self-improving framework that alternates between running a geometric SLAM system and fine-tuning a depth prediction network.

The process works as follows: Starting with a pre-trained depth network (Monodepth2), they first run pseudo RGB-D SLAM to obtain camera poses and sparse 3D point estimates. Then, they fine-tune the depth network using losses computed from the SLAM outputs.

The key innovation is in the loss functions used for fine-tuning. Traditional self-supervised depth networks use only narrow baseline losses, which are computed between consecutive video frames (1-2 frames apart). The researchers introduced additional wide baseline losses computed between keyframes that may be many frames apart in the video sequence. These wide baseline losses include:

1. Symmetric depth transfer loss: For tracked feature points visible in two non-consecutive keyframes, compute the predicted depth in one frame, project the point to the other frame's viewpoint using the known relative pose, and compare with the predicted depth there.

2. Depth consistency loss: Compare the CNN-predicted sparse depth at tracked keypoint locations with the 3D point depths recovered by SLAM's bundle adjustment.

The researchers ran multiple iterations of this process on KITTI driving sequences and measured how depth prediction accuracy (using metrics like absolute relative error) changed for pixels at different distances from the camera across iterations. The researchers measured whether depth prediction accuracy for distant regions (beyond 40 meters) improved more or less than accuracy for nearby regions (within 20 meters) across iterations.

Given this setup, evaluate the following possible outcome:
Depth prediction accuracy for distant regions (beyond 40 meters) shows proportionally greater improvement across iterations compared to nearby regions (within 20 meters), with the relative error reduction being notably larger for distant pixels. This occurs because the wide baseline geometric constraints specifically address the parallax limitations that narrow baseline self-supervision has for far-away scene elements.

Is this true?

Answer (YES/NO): YES